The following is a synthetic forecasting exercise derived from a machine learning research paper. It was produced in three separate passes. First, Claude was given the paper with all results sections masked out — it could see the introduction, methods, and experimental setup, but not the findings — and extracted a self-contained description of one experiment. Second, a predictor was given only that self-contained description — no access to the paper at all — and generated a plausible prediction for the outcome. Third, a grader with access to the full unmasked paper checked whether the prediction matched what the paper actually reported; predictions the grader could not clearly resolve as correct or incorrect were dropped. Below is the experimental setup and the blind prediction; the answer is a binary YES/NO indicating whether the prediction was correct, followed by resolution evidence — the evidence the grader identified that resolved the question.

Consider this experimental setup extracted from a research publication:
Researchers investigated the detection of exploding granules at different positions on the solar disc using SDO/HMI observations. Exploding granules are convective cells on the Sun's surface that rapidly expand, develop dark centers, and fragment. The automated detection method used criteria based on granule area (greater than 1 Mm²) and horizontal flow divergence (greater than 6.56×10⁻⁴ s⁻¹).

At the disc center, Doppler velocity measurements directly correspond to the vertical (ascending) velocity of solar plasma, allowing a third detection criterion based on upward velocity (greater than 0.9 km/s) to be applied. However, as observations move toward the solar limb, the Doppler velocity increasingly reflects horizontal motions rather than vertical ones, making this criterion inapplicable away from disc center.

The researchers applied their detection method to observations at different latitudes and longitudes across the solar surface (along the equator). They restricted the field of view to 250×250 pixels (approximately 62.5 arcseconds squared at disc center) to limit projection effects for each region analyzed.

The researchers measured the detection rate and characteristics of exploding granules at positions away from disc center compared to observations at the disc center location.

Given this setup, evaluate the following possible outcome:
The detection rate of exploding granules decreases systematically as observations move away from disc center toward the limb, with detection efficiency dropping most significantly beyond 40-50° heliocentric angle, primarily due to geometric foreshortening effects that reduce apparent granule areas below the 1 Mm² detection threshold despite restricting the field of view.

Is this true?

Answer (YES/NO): NO